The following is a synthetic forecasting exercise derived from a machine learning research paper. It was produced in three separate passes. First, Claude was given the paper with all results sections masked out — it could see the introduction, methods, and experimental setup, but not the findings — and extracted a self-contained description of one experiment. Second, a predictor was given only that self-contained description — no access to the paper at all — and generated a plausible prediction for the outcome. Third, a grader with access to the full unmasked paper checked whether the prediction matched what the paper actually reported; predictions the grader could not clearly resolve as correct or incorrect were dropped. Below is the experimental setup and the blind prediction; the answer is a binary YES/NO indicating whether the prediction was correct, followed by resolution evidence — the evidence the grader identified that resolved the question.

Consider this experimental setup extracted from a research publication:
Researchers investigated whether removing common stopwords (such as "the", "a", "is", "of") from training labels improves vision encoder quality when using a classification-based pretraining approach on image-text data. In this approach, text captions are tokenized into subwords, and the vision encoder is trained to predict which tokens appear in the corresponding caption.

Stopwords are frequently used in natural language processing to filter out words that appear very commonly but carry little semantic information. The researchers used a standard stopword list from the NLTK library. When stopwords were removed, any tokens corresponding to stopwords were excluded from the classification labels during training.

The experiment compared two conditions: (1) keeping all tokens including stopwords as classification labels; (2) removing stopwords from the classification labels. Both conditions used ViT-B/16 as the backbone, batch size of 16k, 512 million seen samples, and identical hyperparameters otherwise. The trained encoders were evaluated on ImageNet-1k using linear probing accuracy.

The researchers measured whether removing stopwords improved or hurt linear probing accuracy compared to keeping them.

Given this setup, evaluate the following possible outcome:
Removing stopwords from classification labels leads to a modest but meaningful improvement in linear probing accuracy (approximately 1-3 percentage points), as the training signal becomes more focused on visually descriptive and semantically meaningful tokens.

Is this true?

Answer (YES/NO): NO